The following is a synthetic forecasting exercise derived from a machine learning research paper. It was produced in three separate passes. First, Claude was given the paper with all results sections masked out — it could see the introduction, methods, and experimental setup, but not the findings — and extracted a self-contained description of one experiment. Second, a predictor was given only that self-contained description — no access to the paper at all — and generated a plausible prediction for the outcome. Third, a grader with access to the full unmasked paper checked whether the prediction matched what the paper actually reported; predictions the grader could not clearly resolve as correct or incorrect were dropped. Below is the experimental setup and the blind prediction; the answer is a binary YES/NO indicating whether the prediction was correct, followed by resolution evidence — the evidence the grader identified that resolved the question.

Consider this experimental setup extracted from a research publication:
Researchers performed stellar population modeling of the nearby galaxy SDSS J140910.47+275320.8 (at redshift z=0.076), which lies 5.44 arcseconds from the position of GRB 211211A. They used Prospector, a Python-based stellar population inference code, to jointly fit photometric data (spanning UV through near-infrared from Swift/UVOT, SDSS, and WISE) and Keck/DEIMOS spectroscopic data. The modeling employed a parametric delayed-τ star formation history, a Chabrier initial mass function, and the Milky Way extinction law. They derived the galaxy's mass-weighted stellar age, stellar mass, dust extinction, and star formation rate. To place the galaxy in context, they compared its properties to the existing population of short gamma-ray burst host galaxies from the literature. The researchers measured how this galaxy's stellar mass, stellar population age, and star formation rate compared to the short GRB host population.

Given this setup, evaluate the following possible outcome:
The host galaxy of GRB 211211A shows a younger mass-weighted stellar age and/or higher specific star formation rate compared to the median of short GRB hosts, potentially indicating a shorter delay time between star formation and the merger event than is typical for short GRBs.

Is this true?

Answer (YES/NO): NO